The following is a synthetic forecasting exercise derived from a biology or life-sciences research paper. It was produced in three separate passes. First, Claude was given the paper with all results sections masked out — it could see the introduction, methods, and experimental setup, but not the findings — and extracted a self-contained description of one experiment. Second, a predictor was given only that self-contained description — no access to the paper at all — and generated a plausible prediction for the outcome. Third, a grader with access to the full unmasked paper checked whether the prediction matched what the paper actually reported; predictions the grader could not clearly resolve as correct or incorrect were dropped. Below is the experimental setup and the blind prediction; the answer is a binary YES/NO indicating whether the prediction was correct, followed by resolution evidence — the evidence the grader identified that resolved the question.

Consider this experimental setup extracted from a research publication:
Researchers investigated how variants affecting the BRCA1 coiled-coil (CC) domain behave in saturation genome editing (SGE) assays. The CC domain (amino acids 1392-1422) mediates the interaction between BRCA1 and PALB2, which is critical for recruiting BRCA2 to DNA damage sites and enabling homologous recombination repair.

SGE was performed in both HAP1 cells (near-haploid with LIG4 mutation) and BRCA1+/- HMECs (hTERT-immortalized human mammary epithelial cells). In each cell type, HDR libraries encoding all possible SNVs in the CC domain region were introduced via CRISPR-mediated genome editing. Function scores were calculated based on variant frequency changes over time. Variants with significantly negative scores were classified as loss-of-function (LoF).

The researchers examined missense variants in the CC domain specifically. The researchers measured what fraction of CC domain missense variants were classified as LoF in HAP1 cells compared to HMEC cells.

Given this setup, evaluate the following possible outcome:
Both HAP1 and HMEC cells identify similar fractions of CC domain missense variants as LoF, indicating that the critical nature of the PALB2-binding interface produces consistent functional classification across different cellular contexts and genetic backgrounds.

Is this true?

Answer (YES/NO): NO